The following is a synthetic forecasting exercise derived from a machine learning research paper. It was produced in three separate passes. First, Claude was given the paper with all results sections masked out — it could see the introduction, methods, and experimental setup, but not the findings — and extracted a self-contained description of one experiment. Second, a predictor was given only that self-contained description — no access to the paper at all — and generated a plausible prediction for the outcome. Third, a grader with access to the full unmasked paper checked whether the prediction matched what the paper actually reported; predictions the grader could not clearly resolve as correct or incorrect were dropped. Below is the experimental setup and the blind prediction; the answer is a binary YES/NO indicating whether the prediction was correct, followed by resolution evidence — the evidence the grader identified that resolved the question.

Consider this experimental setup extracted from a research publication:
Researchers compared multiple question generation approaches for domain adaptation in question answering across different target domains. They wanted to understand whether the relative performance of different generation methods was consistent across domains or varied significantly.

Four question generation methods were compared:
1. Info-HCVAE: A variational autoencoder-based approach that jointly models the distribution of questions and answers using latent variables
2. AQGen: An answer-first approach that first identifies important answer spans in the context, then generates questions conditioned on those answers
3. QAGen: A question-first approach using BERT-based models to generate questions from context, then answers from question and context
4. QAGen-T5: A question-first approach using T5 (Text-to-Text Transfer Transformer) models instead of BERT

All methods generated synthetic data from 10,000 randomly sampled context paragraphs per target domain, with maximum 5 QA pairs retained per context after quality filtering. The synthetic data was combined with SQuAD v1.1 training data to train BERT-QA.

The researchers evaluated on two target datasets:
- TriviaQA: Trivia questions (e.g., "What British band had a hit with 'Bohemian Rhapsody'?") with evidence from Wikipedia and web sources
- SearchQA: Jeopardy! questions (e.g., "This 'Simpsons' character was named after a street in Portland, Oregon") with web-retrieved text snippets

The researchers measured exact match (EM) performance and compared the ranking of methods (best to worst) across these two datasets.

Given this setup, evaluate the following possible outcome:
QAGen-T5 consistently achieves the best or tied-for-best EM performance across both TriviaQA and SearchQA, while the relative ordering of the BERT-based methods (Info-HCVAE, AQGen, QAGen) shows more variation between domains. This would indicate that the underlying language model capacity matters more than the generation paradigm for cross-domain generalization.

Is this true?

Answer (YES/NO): NO